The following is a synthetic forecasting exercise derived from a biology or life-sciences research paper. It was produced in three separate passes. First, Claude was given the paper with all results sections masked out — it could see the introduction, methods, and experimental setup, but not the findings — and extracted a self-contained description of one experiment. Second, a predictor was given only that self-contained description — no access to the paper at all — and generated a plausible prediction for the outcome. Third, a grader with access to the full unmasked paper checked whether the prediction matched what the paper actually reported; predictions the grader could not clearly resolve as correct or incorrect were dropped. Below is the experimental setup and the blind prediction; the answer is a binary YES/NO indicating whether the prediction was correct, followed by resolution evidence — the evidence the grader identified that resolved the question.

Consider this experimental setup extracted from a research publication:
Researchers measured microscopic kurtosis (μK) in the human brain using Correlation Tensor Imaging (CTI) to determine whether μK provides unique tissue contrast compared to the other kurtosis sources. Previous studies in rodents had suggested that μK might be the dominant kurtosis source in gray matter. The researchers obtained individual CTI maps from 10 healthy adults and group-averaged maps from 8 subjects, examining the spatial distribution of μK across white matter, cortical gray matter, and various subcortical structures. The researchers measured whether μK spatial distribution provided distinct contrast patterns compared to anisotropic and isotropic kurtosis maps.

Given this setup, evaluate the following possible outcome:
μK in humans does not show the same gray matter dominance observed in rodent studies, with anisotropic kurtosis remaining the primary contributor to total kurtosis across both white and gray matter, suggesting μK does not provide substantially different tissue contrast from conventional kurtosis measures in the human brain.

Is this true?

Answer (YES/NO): NO